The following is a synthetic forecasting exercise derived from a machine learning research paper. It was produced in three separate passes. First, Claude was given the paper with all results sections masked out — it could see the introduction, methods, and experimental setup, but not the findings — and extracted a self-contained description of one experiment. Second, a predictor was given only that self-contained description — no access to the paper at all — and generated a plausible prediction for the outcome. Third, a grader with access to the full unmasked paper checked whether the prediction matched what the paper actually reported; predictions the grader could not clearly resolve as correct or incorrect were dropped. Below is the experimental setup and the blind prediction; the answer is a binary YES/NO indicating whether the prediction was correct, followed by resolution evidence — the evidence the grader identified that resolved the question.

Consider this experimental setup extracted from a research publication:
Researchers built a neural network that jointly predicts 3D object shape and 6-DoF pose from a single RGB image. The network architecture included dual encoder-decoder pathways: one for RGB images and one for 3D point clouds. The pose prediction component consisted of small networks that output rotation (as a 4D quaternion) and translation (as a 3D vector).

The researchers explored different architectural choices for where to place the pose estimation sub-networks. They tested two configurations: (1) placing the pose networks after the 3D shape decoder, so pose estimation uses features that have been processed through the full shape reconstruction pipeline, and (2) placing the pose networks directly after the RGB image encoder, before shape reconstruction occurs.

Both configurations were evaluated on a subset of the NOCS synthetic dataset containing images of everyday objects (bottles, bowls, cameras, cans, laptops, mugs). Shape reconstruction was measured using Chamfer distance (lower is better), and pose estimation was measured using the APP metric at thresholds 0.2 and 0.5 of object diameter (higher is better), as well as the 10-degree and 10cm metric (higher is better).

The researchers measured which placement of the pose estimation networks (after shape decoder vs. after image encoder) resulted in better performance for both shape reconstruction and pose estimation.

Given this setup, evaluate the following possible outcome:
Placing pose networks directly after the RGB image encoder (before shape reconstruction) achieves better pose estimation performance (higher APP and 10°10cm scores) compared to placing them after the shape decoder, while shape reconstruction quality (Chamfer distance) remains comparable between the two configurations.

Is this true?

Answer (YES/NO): NO